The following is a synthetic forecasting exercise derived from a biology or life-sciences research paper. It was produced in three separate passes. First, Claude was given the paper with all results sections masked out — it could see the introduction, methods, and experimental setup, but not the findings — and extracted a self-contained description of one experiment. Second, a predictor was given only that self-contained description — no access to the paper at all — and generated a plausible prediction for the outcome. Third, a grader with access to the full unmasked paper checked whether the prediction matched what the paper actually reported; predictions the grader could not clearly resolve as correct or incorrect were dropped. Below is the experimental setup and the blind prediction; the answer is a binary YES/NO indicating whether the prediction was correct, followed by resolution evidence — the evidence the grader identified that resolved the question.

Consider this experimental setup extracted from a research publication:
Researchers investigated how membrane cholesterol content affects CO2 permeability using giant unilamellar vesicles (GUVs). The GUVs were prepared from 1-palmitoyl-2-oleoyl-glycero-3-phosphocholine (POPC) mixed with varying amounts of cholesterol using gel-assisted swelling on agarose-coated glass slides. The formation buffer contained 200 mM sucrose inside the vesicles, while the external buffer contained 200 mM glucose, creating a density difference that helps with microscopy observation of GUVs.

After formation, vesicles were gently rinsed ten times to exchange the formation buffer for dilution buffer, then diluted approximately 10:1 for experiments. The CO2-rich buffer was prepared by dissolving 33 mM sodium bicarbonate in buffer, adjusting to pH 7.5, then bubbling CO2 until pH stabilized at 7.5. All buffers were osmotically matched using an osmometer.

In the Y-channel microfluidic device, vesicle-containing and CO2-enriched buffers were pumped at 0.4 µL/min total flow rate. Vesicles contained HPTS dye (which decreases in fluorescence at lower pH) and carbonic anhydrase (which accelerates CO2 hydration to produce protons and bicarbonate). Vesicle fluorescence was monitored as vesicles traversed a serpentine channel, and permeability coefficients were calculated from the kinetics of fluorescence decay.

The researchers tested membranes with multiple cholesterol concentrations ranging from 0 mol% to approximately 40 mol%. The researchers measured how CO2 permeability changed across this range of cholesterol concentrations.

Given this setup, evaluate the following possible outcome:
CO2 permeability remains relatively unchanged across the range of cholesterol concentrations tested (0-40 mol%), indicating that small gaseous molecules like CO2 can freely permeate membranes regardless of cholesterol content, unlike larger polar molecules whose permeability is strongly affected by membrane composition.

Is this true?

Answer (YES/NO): NO